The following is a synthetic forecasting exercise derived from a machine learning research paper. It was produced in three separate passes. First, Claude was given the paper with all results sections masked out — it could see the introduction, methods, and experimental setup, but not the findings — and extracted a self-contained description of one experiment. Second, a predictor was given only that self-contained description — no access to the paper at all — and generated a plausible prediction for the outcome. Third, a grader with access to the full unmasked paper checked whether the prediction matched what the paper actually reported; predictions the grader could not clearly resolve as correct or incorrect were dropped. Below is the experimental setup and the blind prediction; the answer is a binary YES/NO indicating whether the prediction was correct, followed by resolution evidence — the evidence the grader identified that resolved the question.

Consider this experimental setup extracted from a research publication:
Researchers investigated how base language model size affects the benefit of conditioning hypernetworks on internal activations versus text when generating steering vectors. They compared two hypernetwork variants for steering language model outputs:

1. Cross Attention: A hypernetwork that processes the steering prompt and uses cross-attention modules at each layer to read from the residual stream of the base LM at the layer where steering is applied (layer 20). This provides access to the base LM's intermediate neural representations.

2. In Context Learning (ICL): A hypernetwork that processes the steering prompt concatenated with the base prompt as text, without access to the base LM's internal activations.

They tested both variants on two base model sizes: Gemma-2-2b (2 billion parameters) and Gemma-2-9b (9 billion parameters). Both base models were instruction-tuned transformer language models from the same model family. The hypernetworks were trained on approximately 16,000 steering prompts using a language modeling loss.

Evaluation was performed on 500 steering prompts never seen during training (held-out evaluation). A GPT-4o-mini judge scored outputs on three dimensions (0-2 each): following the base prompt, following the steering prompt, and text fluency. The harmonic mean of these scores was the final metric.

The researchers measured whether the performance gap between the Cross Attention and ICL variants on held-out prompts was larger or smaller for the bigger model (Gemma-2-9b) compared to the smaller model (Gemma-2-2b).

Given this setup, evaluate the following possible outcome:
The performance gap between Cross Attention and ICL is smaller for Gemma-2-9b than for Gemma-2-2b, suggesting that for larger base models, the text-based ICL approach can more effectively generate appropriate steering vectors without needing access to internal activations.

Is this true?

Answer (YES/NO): NO